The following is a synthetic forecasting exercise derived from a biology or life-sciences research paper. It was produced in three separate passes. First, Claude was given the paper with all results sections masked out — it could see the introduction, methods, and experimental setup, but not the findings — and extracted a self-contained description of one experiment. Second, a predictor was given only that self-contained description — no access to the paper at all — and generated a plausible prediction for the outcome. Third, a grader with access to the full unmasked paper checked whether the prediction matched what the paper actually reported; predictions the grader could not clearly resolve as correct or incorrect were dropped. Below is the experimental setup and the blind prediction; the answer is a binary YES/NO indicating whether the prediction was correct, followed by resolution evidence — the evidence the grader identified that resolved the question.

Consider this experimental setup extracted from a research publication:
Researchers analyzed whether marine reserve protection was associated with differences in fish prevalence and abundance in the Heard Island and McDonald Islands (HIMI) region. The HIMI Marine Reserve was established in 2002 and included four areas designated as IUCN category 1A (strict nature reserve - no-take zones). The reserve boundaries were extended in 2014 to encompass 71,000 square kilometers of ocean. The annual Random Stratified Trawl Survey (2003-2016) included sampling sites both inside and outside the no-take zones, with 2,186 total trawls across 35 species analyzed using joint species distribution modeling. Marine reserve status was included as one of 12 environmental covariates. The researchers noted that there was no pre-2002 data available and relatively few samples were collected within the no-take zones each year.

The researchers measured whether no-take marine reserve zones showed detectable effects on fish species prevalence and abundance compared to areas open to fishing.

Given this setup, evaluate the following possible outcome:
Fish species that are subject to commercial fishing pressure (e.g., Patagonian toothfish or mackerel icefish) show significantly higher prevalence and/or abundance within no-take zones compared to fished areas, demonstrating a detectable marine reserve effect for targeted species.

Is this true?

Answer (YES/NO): NO